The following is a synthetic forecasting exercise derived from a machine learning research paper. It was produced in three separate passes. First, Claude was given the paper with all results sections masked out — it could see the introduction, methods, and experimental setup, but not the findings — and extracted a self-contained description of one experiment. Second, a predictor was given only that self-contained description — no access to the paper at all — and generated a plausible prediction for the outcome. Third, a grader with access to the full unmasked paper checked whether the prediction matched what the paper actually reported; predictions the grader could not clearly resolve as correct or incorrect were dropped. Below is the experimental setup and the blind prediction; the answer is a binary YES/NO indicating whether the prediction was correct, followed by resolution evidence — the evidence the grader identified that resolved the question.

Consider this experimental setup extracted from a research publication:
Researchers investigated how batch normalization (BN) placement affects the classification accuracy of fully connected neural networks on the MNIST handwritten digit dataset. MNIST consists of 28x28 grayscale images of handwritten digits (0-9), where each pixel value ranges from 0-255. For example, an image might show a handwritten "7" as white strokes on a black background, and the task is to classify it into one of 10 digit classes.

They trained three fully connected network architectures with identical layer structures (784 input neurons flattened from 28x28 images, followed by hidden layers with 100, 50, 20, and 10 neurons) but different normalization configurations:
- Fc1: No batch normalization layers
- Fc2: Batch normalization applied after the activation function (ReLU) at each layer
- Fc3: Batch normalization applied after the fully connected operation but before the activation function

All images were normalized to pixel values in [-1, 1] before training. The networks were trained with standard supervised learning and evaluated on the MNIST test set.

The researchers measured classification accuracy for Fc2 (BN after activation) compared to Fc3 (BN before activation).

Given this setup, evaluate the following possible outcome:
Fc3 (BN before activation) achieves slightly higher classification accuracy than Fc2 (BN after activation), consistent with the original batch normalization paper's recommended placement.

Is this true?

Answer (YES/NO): YES